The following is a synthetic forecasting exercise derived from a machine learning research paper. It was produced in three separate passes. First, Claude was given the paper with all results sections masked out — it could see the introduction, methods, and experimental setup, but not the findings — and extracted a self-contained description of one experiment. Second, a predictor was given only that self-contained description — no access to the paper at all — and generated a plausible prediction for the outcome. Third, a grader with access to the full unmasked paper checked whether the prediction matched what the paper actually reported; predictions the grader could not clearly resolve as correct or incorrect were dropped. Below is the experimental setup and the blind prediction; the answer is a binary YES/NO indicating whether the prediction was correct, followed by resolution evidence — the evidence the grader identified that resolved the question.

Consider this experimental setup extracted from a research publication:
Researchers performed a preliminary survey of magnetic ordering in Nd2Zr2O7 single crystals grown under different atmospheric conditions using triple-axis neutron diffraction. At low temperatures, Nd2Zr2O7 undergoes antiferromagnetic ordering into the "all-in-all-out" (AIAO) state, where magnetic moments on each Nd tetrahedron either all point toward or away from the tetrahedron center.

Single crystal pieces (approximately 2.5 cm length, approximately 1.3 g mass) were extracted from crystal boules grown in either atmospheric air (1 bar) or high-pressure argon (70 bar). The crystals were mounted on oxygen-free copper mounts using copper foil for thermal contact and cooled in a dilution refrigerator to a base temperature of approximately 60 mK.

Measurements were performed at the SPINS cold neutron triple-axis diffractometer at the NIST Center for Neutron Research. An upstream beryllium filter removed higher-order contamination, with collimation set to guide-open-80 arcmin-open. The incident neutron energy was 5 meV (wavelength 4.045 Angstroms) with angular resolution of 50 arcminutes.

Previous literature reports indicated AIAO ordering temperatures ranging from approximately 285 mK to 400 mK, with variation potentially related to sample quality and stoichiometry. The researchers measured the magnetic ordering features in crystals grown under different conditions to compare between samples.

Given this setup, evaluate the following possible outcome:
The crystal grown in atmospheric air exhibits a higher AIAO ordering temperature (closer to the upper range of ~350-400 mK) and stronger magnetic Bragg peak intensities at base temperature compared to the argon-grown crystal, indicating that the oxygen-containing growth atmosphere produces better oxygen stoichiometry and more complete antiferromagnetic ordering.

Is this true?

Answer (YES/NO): NO